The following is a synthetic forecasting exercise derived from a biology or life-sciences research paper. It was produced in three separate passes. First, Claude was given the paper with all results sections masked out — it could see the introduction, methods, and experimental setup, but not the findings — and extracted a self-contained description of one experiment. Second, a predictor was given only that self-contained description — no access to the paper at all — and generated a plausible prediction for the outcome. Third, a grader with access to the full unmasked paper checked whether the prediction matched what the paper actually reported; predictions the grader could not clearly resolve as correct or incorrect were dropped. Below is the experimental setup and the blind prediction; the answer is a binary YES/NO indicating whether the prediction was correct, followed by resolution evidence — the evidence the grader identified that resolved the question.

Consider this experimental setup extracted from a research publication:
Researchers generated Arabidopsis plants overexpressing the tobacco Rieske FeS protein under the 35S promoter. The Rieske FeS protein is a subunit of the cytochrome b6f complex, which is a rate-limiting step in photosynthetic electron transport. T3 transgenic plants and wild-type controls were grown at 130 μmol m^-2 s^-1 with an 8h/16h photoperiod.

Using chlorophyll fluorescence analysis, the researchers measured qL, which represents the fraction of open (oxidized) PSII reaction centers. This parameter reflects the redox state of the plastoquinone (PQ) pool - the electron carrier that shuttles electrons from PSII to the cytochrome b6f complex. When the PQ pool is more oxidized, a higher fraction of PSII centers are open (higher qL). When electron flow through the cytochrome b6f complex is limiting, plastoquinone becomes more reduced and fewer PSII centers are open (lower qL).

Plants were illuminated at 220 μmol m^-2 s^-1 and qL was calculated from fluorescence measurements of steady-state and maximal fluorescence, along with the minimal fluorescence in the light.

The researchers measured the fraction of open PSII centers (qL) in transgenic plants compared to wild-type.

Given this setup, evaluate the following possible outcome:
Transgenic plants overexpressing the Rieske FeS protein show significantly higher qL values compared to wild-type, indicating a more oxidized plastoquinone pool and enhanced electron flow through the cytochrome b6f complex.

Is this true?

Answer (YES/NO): YES